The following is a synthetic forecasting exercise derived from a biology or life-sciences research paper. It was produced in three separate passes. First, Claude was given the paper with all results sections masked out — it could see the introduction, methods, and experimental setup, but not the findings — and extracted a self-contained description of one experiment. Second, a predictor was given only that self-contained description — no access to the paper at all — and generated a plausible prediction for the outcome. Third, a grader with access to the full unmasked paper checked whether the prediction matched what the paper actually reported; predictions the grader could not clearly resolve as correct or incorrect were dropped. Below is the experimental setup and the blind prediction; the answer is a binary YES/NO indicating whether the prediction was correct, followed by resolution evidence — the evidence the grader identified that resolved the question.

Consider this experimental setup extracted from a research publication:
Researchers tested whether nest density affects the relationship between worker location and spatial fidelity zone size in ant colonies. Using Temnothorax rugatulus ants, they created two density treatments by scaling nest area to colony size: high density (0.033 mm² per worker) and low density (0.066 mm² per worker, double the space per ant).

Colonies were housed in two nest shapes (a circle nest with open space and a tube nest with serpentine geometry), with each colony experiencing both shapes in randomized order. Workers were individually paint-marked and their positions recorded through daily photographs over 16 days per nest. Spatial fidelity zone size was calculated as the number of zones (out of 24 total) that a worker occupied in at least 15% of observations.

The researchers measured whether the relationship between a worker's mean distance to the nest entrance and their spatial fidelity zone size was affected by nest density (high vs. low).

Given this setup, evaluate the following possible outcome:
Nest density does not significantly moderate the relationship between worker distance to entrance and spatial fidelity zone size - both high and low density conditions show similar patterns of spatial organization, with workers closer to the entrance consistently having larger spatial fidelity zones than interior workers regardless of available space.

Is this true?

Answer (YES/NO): NO